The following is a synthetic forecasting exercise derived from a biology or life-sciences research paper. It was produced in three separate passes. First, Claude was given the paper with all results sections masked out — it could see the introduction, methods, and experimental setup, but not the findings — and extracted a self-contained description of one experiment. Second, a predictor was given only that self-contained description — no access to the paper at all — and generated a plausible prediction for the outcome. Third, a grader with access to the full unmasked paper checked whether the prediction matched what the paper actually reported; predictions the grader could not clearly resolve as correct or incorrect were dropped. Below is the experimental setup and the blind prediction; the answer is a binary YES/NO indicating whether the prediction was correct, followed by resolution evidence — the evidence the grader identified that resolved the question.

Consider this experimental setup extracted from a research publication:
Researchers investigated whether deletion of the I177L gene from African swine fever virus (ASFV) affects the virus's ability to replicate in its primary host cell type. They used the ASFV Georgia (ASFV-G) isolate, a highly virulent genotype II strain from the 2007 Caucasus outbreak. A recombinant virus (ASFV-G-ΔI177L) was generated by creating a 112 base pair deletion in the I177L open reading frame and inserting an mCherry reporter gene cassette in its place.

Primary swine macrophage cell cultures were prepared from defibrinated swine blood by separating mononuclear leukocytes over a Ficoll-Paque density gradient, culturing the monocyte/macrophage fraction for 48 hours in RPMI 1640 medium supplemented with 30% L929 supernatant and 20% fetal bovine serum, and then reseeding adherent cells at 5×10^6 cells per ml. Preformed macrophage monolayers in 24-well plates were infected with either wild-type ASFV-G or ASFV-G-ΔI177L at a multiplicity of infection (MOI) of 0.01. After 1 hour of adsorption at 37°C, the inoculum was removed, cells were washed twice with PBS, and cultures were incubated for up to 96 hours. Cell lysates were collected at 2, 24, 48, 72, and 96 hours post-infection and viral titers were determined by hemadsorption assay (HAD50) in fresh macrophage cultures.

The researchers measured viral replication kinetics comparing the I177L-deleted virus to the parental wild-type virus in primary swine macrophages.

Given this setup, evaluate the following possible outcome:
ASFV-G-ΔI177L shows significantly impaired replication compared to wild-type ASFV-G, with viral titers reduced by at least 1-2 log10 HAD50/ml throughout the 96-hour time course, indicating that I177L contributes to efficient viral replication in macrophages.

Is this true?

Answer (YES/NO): YES